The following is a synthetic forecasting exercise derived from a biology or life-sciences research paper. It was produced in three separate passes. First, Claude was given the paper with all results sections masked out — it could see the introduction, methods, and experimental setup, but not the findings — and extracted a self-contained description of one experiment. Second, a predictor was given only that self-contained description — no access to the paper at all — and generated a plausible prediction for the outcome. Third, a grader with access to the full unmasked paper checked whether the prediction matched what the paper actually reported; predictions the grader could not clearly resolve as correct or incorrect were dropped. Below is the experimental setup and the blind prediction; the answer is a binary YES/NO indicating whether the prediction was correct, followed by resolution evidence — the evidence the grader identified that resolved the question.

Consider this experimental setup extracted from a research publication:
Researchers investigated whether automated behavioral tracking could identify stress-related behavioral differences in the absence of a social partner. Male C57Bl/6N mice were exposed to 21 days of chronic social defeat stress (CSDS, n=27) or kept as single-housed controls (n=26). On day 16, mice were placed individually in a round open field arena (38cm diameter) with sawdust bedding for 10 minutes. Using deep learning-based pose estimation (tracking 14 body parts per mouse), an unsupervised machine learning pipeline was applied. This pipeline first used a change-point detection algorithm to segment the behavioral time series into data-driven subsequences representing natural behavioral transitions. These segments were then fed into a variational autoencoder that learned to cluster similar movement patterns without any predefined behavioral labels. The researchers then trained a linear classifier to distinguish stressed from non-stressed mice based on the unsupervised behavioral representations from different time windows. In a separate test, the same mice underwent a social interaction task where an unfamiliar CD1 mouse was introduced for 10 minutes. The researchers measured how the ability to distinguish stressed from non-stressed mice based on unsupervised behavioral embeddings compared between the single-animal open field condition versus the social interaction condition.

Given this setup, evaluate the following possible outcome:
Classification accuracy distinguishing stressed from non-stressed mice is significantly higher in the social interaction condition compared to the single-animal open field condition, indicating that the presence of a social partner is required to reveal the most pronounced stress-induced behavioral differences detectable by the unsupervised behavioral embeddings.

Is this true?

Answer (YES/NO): YES